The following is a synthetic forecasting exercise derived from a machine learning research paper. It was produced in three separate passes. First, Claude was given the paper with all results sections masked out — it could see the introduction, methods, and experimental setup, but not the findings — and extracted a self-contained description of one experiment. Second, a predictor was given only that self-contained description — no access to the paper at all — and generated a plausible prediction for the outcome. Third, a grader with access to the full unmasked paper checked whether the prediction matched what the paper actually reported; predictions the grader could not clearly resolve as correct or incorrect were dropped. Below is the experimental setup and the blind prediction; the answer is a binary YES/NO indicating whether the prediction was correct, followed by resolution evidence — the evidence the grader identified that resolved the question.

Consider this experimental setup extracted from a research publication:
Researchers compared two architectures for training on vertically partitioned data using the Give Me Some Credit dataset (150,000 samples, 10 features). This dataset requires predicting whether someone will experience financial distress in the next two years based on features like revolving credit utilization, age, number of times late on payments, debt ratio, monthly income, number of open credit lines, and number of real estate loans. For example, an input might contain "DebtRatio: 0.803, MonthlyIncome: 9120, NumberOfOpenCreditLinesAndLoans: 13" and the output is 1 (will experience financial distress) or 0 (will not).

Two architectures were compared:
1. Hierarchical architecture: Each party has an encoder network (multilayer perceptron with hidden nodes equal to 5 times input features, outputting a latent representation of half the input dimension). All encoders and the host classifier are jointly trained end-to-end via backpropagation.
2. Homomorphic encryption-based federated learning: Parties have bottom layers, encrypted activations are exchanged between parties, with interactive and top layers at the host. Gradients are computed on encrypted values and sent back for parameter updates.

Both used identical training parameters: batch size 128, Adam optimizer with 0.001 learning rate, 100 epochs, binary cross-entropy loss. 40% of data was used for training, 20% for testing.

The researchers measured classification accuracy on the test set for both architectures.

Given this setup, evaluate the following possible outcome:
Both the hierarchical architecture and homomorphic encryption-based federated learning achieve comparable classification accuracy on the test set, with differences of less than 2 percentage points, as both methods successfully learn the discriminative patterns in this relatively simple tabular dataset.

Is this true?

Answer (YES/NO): YES